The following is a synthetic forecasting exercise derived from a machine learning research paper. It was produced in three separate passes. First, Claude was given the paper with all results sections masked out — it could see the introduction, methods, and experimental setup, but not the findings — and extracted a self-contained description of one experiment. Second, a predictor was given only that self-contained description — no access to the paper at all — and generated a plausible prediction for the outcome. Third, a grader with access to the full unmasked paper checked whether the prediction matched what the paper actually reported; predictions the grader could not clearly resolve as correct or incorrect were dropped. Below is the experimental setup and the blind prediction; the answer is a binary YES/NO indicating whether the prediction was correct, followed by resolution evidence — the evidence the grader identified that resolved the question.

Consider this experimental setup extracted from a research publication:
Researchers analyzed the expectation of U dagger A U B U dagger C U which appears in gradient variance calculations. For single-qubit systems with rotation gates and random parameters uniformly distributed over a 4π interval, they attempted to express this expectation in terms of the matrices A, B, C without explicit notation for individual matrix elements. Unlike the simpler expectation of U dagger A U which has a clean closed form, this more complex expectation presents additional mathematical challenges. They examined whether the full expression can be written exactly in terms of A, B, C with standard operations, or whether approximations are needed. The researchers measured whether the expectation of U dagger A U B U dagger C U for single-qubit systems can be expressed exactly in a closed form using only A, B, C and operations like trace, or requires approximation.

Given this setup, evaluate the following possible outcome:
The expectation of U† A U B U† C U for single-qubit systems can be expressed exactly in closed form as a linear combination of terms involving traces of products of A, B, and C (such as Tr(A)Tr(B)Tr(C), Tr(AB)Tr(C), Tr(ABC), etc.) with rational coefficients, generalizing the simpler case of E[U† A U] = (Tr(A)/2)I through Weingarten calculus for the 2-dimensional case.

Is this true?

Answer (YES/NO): NO